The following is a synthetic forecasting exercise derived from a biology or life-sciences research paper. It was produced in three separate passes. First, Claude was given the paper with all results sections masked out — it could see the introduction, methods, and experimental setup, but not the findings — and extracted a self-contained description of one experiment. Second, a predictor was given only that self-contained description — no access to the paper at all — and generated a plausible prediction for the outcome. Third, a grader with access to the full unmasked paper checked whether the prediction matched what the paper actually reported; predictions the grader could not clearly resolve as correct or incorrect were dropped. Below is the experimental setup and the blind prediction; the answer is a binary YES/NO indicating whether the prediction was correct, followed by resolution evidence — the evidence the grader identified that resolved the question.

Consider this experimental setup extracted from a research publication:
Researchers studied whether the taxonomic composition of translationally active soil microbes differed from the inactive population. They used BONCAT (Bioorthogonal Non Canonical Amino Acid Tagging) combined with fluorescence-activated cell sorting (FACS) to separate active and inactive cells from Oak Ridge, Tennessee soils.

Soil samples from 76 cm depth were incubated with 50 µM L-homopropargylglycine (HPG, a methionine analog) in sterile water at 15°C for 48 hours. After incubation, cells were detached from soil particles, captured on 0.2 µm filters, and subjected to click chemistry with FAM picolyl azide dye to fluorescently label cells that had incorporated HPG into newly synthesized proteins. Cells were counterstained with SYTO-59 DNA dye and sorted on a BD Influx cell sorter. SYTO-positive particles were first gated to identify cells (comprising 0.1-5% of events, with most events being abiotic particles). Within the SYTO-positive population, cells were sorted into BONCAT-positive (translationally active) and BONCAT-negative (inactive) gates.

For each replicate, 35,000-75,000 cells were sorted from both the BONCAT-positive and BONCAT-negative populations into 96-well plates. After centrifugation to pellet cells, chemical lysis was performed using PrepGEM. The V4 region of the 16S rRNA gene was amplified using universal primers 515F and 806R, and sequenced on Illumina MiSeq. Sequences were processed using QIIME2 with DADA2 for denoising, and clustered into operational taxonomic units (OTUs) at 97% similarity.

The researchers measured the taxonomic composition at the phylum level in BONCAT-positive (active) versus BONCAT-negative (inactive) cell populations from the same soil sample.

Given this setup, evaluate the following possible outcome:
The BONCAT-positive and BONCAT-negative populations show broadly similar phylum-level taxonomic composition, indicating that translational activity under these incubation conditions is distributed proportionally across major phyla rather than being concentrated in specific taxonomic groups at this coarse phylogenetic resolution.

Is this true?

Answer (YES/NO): NO